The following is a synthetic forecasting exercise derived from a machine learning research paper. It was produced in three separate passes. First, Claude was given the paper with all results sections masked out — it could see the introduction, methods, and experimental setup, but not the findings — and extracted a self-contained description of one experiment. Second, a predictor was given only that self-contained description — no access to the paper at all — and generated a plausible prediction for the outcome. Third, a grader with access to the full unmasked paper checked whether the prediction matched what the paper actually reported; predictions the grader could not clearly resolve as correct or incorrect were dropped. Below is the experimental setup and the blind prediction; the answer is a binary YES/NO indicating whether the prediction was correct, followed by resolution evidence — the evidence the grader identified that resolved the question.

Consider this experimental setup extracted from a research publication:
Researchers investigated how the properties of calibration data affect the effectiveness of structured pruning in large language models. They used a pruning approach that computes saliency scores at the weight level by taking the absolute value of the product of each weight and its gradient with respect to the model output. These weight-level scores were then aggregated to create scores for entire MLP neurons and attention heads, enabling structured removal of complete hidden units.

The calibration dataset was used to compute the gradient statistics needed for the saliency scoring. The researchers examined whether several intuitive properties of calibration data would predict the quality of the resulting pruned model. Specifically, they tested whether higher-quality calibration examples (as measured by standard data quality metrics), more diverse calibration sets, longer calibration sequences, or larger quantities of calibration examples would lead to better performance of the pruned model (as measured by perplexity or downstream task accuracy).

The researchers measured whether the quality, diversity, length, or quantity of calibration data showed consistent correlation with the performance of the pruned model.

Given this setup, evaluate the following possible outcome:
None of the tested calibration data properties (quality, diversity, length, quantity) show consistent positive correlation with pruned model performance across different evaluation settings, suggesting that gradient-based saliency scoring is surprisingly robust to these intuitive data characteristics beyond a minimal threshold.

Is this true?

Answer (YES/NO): YES